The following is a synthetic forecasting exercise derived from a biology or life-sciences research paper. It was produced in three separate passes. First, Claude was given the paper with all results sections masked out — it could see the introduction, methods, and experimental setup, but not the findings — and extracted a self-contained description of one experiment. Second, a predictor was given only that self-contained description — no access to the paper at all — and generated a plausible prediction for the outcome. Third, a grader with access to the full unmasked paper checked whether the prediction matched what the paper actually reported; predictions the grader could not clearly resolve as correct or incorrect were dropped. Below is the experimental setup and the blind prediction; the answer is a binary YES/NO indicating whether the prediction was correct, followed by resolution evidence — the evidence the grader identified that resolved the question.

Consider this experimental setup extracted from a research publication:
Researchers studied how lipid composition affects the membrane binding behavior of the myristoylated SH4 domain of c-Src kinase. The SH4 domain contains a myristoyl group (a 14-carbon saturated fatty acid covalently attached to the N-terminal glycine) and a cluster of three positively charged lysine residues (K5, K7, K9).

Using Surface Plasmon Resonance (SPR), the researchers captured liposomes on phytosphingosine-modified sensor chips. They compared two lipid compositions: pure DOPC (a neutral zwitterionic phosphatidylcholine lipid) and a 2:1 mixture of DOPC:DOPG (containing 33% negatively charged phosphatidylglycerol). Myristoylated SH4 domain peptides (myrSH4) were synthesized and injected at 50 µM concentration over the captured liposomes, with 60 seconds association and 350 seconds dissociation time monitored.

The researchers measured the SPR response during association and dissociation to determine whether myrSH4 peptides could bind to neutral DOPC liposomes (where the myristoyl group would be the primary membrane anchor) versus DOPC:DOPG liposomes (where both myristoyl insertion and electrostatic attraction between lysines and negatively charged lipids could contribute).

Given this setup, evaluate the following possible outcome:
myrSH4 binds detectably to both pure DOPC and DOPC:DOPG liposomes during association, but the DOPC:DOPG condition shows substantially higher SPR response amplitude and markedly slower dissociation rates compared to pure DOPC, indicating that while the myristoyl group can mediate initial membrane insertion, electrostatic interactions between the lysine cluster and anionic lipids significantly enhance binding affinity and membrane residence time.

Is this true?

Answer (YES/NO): NO